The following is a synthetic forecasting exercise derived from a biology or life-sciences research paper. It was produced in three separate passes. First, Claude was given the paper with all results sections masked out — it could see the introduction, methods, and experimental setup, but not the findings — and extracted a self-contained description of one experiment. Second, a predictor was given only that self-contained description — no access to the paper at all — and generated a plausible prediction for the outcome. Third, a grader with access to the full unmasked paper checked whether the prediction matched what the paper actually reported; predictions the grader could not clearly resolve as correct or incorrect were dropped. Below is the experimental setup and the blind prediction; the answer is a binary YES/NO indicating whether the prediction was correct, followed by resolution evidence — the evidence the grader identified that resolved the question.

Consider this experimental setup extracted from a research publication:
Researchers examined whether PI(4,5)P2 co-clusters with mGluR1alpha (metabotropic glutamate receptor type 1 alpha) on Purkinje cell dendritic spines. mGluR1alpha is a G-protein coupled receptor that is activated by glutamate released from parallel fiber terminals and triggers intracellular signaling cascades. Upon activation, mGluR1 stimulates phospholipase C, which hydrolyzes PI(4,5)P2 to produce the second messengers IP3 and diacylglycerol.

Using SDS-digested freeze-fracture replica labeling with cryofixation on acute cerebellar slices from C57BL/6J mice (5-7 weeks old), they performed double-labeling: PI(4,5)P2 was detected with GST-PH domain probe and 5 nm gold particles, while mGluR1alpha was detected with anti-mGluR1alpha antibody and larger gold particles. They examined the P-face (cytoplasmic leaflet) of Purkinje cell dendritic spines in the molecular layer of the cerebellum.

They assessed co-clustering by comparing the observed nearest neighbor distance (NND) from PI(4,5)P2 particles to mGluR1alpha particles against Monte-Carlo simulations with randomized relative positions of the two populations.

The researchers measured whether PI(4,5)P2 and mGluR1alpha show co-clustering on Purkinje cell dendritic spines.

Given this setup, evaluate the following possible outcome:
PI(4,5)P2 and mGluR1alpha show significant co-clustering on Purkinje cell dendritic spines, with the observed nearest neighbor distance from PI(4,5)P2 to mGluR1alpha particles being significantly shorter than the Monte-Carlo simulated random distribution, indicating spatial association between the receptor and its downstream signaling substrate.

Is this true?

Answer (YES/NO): YES